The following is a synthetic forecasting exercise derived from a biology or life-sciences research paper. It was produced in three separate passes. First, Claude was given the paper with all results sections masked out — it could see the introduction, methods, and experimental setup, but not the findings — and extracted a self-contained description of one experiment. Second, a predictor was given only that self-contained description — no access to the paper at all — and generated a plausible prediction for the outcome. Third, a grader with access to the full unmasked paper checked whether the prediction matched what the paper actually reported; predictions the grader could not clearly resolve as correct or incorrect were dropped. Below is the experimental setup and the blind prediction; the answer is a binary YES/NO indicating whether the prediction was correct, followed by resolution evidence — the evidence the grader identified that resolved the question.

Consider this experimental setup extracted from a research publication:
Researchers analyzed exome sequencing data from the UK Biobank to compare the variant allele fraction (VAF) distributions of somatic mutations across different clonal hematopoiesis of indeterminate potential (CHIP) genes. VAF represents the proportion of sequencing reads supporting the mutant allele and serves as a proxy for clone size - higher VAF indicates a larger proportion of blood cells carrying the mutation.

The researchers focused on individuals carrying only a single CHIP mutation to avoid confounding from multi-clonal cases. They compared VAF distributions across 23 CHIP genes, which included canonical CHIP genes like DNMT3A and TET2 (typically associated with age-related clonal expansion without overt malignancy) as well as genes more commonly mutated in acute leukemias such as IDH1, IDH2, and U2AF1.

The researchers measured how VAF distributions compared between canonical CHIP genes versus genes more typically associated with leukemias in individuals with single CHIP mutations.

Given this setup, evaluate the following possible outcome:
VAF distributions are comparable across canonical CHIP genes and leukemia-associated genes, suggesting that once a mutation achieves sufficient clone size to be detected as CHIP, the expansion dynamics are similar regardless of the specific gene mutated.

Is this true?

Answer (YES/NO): NO